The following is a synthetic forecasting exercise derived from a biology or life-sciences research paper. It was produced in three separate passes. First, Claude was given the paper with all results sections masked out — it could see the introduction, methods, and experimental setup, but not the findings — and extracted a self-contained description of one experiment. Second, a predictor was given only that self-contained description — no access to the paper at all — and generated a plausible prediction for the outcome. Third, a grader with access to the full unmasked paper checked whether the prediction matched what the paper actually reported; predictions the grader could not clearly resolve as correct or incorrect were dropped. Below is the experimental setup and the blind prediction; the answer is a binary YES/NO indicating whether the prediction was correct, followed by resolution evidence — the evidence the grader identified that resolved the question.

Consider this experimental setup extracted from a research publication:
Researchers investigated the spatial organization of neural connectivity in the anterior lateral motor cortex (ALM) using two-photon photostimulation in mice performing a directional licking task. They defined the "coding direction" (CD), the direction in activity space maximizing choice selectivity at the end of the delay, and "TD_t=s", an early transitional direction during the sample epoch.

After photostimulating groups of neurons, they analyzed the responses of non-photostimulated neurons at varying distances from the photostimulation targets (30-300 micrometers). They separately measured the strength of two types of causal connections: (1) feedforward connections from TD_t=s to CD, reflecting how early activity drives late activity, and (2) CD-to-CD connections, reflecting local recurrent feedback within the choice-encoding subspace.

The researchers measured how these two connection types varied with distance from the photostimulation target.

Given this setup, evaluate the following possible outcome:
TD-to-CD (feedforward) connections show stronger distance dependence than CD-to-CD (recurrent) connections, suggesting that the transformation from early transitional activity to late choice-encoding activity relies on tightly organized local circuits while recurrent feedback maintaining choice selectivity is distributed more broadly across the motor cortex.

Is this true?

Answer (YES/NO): NO